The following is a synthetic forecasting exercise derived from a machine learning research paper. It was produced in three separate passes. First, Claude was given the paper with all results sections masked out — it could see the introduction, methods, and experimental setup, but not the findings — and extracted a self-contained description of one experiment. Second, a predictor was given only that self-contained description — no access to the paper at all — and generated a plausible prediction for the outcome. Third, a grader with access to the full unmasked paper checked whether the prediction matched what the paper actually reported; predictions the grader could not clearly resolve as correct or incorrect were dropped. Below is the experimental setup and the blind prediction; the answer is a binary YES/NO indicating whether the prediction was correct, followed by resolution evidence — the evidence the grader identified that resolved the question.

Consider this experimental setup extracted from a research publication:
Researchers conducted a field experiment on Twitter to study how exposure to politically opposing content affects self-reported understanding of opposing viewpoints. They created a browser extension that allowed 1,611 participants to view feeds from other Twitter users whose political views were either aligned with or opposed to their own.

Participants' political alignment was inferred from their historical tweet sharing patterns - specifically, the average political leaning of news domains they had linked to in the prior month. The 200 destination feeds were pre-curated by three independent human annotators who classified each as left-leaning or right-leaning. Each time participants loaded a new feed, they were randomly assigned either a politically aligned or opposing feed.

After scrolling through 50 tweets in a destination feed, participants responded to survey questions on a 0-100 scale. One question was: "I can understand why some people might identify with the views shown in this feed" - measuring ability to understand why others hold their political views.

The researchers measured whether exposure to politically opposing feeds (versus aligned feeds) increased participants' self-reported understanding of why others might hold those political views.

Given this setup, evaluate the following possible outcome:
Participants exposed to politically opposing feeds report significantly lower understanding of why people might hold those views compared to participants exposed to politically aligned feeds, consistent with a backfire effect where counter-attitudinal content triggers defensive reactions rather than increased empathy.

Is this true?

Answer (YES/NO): YES